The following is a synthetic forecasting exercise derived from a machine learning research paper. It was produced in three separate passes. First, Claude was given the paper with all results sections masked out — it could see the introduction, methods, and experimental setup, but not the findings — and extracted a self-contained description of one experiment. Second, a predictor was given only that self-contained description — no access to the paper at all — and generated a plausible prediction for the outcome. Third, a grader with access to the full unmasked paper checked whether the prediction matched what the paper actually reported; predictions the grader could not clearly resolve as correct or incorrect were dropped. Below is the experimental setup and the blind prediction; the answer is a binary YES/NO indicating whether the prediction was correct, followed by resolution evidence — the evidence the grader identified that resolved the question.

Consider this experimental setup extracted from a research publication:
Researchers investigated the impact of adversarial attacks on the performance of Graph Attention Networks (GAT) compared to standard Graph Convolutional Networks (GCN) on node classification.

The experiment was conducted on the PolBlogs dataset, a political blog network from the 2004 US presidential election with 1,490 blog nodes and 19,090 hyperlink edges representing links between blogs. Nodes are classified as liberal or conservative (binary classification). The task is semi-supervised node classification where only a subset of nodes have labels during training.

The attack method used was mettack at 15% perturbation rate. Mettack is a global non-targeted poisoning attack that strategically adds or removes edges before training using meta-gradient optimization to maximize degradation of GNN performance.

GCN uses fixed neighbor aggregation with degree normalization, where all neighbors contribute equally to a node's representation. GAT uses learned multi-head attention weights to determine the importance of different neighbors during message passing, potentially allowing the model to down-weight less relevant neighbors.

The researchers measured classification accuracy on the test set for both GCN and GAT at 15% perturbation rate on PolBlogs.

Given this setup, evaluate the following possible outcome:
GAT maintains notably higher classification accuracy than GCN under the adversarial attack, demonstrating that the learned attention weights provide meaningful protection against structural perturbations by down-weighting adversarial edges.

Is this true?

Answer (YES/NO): NO